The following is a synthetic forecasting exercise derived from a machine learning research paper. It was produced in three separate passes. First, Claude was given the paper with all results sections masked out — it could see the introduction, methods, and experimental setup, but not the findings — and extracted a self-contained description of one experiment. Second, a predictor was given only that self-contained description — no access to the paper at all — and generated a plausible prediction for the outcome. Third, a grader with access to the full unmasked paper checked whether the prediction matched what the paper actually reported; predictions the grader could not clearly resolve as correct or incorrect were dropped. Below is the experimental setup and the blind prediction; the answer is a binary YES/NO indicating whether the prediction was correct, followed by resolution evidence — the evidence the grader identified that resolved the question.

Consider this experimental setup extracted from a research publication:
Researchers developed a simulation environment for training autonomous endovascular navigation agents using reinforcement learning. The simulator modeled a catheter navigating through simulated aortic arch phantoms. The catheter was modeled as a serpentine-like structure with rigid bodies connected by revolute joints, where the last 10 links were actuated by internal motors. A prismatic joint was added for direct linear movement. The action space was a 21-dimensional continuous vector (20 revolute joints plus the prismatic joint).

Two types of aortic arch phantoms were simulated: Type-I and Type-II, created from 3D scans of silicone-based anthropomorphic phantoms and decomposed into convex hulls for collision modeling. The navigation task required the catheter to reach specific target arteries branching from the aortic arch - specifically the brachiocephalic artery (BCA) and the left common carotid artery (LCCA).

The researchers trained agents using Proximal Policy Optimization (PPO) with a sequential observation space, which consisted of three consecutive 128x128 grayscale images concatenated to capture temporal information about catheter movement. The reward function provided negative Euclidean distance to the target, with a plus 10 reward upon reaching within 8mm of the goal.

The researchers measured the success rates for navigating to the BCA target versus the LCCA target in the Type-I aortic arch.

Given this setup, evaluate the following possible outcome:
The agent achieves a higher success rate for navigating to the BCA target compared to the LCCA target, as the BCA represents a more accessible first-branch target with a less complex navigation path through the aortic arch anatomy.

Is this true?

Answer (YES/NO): YES